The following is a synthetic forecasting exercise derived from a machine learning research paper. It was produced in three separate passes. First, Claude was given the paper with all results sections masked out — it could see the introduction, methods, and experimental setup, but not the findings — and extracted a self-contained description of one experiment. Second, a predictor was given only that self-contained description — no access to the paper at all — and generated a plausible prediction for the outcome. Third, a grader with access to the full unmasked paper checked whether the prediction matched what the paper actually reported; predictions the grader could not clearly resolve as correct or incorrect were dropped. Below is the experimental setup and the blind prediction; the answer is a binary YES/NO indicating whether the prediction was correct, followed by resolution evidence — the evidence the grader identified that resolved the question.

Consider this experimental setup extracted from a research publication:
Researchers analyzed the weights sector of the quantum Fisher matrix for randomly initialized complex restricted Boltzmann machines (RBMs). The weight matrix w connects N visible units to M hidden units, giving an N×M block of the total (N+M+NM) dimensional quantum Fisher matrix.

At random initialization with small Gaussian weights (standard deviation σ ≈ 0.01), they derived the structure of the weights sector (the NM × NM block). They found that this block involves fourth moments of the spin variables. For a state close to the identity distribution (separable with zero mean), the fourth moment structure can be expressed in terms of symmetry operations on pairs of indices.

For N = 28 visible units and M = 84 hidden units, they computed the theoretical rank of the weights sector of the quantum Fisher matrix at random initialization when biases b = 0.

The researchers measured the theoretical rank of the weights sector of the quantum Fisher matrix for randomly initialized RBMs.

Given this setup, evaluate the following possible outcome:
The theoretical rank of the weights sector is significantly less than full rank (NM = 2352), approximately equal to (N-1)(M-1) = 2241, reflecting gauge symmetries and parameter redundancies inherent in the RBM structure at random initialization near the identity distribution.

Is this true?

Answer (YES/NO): NO